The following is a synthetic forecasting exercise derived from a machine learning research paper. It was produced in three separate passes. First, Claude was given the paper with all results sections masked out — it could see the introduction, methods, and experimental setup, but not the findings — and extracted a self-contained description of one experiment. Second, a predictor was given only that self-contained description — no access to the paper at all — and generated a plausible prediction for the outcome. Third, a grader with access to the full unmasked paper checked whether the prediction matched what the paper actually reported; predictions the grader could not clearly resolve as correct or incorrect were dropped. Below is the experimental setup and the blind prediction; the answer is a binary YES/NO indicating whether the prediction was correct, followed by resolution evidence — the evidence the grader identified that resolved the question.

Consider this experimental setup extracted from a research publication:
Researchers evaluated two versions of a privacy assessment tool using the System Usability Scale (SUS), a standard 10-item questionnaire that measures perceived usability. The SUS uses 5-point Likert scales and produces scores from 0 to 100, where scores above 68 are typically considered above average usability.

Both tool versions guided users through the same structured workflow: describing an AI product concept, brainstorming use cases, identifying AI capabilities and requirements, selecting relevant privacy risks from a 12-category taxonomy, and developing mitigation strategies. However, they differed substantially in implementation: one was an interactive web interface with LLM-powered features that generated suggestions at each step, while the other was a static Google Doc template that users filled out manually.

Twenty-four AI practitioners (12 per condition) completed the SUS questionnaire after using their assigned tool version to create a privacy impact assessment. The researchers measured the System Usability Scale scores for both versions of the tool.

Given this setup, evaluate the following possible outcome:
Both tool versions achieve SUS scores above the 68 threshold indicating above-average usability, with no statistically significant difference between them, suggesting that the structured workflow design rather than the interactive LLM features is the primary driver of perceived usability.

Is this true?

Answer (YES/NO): YES